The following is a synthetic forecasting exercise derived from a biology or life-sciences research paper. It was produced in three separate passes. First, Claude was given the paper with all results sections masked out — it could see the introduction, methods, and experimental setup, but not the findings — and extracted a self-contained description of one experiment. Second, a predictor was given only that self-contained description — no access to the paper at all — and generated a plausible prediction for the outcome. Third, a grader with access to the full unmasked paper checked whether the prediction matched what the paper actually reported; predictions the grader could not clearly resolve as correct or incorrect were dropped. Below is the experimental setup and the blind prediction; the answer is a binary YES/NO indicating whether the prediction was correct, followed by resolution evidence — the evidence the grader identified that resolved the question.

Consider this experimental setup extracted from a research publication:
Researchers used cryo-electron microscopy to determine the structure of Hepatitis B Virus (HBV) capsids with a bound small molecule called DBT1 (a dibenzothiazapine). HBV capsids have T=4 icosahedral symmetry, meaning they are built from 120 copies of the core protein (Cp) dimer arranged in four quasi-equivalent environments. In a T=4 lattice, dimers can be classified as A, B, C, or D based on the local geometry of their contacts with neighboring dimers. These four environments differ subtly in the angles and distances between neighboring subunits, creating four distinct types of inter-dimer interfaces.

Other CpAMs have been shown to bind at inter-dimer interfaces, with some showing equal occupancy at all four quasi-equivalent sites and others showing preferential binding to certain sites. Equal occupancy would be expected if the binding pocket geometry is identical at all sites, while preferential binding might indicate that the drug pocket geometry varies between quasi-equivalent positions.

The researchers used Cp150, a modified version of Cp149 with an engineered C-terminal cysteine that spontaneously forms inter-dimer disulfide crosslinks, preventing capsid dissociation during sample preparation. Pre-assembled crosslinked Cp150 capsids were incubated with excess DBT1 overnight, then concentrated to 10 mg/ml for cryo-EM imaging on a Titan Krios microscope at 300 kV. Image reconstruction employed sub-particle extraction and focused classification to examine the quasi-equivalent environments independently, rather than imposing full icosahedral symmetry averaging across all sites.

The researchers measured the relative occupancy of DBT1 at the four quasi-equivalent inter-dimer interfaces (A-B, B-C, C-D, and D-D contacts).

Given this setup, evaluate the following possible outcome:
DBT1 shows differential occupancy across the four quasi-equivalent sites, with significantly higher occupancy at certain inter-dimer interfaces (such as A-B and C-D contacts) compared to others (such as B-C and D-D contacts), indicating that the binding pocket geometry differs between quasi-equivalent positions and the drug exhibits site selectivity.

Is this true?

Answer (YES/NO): NO